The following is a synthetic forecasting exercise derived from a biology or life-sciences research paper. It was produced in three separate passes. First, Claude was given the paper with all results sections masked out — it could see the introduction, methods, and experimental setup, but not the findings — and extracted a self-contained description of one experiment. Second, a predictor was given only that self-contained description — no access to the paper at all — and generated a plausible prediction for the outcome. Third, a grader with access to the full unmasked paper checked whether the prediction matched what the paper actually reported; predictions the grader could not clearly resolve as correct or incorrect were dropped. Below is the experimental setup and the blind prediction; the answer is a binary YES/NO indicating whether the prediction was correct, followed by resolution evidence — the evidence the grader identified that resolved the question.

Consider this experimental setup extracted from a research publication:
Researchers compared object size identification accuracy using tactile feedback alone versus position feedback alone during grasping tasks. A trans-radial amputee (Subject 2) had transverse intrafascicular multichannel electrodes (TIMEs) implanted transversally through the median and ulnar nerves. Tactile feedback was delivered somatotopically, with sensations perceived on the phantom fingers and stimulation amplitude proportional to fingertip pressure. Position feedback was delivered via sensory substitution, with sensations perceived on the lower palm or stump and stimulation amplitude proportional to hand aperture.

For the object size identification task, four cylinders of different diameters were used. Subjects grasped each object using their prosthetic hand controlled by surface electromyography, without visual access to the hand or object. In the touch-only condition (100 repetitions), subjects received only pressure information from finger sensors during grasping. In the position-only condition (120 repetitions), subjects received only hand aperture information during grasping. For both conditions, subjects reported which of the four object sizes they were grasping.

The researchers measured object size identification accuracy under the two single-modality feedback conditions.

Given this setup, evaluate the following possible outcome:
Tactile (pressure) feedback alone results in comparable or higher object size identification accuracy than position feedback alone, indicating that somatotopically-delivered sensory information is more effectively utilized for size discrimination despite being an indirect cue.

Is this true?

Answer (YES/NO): NO